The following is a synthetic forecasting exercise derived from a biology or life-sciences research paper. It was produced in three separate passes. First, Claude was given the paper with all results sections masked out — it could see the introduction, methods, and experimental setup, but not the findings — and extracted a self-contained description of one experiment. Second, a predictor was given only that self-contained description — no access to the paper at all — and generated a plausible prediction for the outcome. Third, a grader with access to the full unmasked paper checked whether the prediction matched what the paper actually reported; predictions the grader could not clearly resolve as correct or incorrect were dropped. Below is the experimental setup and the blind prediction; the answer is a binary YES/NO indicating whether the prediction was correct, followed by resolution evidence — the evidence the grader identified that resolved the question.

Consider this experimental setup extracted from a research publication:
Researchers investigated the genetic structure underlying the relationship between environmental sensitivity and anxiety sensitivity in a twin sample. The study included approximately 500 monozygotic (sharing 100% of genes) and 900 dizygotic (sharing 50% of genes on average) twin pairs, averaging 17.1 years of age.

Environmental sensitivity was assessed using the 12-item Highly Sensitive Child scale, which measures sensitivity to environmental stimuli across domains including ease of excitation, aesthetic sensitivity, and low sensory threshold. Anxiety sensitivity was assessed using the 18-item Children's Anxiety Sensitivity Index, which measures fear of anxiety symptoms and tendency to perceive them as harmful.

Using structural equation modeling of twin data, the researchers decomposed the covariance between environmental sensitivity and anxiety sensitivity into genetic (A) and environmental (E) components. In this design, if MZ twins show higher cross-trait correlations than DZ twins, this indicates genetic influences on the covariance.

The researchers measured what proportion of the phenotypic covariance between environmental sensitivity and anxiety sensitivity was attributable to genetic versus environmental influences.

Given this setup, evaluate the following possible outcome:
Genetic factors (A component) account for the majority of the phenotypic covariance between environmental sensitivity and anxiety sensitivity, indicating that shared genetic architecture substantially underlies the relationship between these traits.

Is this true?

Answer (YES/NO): YES